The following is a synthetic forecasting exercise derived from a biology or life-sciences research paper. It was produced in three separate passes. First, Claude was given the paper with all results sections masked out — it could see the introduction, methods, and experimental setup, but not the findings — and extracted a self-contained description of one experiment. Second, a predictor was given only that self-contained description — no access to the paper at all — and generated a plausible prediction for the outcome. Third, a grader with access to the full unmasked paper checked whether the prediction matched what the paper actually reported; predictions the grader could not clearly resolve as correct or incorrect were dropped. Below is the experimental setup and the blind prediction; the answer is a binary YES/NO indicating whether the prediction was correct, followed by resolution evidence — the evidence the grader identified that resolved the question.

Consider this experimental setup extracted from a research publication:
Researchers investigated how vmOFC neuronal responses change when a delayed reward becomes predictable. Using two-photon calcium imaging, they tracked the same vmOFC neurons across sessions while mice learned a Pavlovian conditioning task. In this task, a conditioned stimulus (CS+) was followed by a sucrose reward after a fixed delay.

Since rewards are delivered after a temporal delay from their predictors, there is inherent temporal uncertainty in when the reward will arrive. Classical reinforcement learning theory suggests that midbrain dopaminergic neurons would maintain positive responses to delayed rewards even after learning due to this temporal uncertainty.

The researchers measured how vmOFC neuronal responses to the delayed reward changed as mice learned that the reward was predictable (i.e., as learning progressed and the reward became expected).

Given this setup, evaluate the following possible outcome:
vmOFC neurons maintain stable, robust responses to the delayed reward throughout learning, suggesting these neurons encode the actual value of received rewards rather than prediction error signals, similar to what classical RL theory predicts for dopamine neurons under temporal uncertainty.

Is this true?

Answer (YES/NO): NO